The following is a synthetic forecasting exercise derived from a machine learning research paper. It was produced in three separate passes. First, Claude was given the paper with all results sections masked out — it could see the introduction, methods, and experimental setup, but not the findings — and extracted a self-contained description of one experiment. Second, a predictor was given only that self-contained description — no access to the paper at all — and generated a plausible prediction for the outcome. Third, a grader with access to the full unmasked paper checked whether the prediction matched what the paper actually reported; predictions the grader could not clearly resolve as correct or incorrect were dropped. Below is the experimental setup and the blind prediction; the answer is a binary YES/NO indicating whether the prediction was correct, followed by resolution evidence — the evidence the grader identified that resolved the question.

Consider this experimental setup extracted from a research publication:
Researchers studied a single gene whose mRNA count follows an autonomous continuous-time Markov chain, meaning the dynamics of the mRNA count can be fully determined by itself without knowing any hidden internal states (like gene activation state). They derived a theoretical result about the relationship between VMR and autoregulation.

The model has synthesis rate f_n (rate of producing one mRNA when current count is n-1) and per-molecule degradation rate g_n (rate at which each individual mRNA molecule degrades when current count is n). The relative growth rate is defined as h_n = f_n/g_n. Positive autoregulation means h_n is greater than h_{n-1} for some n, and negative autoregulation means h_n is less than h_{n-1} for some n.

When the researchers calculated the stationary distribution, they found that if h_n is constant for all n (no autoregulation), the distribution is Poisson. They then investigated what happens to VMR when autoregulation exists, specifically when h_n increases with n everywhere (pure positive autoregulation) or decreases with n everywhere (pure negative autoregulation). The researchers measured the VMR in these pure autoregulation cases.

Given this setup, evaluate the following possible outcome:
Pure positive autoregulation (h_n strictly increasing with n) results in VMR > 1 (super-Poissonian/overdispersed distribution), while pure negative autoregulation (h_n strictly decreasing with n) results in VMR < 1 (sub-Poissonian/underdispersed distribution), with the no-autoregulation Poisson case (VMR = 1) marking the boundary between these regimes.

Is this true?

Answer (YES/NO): YES